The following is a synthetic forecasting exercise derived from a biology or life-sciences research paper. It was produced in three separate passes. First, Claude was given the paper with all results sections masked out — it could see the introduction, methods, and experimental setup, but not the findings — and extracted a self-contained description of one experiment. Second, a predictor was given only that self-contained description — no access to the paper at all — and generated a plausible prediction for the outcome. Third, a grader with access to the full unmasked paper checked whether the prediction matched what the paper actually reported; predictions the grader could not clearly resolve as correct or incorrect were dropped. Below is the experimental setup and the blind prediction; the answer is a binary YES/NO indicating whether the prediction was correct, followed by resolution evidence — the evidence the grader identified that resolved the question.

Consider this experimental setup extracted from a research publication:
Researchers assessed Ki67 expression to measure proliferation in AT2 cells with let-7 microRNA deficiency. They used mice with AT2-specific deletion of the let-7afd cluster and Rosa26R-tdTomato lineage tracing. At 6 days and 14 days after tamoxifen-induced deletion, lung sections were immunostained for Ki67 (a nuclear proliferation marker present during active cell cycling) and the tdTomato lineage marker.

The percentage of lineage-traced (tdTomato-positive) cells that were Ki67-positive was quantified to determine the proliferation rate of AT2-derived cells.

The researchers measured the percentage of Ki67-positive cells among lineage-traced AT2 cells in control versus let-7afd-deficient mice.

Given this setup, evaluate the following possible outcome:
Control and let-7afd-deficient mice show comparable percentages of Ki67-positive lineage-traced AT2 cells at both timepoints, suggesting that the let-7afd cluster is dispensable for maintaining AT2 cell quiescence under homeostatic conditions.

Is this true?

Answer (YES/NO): NO